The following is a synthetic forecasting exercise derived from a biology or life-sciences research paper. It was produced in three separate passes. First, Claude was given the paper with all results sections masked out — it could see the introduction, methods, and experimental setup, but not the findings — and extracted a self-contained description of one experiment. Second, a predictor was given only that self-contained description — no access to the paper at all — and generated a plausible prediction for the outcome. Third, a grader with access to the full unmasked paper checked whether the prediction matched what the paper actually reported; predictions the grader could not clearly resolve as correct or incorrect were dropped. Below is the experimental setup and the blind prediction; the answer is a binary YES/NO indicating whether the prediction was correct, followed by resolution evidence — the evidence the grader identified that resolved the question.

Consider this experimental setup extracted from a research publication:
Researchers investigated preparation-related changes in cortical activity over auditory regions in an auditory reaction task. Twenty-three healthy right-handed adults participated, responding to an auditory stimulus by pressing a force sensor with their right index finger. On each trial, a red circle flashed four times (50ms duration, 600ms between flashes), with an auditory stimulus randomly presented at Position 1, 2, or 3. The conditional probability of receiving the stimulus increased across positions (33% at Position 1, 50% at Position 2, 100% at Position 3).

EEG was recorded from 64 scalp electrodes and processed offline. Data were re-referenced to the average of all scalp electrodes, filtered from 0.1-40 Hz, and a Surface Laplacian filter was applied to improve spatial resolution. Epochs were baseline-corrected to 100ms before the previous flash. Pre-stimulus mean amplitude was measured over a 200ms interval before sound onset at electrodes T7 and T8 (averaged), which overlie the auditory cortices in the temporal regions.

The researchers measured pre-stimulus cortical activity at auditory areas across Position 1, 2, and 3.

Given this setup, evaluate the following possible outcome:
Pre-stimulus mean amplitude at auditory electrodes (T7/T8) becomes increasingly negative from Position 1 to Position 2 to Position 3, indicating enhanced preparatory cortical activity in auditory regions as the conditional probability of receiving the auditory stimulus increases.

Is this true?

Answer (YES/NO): YES